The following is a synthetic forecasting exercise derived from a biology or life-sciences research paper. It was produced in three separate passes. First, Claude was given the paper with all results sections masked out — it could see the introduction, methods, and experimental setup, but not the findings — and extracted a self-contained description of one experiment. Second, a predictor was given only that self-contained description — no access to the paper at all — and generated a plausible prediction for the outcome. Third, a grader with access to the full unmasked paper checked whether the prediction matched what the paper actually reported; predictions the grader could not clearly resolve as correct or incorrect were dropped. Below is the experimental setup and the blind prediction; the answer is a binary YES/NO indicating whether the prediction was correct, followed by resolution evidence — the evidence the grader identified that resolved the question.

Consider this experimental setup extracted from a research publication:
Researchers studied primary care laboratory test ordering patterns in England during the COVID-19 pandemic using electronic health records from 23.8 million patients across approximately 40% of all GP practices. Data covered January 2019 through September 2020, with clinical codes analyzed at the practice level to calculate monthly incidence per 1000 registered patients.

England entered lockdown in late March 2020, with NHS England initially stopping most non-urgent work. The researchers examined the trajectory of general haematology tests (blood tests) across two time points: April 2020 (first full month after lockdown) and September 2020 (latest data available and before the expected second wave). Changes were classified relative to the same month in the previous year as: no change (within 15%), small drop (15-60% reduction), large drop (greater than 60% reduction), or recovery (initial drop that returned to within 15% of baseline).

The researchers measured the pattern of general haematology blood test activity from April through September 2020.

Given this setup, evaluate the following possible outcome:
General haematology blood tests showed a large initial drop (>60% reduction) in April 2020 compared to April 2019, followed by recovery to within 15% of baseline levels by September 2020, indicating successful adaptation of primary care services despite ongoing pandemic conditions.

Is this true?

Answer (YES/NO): YES